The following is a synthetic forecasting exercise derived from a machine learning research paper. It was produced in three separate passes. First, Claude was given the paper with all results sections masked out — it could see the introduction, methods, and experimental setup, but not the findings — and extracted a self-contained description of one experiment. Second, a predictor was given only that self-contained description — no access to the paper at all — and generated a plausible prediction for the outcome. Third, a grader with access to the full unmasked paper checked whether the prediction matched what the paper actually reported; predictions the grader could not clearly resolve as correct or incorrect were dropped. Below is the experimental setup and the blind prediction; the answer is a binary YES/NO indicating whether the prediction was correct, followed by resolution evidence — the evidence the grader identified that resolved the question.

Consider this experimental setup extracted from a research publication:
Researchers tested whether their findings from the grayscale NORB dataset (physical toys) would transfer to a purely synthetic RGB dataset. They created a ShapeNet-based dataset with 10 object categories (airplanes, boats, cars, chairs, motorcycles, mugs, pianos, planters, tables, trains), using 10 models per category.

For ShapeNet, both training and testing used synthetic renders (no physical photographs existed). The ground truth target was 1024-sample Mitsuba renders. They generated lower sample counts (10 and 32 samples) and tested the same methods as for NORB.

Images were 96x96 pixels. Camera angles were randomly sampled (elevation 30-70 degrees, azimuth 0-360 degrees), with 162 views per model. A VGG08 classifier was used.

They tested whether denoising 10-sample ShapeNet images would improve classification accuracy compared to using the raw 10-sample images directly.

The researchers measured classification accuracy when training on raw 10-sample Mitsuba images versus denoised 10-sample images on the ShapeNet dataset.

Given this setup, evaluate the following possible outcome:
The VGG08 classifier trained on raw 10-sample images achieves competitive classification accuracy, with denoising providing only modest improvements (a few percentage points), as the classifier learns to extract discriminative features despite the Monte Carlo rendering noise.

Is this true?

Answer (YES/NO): NO